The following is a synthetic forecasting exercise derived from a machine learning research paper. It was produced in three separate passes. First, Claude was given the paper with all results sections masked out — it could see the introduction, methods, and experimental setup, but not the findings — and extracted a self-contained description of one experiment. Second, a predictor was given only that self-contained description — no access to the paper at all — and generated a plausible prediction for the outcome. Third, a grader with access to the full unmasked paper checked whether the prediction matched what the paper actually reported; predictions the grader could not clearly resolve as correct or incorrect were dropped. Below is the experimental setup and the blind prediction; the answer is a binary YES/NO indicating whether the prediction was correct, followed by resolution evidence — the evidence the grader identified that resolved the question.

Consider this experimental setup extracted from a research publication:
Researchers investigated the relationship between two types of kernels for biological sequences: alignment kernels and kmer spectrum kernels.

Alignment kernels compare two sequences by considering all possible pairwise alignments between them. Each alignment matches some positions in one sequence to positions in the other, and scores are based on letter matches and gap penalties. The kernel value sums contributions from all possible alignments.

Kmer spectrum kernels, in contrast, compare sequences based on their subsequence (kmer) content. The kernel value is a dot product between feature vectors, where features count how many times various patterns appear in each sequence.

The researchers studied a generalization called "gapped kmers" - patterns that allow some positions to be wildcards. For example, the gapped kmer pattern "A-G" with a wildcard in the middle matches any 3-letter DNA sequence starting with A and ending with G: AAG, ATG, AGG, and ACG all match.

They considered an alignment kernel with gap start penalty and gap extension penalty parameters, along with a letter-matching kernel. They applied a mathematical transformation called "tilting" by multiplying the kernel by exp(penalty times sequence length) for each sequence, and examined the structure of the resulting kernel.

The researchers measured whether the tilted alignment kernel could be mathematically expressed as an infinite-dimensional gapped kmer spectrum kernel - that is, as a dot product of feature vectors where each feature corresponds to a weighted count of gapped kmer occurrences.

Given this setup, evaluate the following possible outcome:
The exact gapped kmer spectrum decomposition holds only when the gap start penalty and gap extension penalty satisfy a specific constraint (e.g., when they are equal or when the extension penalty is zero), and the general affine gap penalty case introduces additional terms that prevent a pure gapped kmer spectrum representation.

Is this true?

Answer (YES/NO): NO